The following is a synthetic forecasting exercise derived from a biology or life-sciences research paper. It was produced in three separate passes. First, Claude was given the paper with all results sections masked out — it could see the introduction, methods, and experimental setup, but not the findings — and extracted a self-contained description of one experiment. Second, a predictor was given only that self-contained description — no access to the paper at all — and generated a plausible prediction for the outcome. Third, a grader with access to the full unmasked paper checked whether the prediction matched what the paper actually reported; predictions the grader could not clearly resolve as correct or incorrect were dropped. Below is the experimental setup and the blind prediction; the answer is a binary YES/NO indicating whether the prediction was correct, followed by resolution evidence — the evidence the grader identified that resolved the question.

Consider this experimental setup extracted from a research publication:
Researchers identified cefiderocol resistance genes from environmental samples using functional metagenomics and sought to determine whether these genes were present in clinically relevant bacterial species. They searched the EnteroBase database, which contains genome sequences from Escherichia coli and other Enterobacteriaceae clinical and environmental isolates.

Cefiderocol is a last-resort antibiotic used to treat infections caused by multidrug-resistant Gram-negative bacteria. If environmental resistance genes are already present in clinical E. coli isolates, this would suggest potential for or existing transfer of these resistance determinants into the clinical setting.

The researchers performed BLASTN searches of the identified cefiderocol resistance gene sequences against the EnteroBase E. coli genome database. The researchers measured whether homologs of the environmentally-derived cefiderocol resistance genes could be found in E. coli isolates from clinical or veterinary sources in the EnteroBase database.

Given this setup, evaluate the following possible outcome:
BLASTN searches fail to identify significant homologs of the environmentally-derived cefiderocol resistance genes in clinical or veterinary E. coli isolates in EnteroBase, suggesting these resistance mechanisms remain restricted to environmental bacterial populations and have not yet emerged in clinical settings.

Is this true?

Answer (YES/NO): NO